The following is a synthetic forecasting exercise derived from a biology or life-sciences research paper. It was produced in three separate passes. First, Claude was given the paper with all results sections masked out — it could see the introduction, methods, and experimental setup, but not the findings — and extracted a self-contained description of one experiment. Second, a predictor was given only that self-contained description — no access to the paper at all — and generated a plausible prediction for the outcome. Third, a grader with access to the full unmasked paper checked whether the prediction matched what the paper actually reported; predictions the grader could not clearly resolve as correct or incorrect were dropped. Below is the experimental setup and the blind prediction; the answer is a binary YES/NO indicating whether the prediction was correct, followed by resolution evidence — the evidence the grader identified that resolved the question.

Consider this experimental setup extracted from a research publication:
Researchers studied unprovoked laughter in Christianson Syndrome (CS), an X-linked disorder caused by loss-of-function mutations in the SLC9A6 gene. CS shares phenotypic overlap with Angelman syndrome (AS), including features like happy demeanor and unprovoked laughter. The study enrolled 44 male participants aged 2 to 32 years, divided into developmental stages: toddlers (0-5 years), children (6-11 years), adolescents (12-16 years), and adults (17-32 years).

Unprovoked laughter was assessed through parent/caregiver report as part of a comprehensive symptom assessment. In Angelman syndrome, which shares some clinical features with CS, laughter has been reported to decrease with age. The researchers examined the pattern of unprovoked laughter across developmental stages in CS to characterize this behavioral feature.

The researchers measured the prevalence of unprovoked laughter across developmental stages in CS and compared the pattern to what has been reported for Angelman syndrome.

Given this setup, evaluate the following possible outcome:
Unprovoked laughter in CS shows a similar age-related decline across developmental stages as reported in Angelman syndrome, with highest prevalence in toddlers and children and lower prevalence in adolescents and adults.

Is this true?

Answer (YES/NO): NO